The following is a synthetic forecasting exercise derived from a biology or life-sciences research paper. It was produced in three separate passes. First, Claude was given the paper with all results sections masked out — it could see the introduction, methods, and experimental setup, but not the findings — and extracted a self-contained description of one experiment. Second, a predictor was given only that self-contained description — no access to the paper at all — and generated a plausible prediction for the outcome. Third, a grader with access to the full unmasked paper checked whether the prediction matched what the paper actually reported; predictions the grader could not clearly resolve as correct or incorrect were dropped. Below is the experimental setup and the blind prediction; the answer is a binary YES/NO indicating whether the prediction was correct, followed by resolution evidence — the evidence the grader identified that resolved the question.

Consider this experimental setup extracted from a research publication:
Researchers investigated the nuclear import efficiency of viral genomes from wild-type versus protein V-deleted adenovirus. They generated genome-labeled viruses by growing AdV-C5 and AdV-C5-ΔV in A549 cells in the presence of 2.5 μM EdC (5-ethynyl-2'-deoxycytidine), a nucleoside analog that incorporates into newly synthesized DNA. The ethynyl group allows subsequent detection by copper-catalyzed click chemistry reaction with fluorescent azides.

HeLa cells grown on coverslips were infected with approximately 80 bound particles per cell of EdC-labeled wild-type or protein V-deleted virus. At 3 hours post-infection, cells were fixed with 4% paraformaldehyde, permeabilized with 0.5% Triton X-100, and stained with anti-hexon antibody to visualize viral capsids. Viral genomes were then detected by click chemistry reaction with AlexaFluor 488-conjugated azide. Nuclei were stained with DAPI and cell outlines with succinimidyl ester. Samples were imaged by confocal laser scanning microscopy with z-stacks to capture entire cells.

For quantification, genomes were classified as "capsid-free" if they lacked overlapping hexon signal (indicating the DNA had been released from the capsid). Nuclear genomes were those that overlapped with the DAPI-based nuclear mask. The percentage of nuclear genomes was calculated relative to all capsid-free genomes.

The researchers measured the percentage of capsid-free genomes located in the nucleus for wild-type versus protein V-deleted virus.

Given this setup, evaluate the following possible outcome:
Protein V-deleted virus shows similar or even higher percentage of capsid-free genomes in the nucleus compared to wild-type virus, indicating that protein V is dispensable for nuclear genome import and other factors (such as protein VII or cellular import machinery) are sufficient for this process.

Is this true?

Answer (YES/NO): NO